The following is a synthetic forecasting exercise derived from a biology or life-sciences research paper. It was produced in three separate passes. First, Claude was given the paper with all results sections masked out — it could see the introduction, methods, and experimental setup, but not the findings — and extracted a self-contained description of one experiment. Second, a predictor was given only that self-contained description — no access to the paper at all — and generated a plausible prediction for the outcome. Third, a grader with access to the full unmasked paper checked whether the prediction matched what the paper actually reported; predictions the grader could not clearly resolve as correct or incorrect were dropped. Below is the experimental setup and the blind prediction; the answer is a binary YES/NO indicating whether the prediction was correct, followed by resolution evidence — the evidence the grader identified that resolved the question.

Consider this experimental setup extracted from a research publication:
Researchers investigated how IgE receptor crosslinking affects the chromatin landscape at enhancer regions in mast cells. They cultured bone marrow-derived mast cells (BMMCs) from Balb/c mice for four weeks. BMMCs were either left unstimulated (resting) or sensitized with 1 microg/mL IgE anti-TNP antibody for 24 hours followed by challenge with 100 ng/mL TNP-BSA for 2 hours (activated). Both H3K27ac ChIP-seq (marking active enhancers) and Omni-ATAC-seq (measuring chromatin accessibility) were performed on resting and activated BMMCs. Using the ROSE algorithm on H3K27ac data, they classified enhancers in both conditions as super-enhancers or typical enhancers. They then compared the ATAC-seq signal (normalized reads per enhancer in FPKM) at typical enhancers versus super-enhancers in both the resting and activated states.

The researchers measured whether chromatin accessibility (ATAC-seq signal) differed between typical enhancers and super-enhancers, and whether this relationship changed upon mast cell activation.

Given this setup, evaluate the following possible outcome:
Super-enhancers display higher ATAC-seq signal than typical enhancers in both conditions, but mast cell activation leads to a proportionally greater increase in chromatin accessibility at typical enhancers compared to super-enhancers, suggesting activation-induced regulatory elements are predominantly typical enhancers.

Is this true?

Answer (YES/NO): NO